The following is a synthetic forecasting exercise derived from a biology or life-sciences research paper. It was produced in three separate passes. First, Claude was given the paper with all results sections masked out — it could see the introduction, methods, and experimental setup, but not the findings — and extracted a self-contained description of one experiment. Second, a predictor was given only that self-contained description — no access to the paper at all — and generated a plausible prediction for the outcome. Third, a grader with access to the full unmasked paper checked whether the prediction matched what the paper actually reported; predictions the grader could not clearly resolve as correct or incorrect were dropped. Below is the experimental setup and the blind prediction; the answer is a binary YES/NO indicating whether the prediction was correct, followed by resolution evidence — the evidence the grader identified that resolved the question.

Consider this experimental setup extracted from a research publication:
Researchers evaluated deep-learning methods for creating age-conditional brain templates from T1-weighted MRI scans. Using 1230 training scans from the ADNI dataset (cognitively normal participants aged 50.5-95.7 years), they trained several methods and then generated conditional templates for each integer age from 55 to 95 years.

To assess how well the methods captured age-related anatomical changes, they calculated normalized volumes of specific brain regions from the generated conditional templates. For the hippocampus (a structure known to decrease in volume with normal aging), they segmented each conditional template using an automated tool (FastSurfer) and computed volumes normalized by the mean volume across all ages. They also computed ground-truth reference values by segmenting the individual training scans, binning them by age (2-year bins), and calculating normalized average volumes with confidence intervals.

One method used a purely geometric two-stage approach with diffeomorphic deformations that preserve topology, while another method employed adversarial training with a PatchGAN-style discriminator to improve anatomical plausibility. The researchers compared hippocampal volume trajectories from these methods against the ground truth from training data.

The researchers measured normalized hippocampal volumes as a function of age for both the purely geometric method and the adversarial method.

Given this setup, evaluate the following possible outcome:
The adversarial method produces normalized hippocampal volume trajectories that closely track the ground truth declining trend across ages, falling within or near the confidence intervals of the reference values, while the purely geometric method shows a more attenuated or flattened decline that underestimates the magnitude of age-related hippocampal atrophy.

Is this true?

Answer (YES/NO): YES